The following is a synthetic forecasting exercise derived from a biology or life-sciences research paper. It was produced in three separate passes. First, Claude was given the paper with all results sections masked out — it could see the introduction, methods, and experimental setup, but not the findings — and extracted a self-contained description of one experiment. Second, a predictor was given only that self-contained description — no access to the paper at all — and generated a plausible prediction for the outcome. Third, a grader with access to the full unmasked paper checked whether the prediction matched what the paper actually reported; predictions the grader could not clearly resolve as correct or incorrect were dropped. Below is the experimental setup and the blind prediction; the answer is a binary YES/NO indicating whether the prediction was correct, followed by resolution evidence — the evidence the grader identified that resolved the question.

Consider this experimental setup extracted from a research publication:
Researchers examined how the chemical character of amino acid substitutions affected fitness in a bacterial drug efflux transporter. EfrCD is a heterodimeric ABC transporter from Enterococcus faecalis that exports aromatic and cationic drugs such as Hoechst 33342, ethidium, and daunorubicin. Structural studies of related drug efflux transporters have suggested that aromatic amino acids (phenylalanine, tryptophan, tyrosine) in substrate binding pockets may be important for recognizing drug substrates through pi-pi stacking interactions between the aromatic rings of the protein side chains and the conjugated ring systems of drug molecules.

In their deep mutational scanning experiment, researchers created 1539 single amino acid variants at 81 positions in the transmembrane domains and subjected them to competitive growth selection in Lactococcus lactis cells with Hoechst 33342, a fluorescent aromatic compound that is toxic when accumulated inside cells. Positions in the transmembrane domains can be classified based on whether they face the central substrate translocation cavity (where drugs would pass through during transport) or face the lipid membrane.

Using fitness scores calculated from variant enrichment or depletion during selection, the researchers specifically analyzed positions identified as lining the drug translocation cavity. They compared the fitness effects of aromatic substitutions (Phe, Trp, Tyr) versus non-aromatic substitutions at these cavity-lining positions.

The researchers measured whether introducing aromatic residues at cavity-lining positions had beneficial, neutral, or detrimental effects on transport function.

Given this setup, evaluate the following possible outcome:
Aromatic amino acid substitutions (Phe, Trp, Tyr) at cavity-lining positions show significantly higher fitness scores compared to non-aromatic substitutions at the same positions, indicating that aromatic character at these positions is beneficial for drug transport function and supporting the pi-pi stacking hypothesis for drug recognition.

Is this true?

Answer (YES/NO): NO